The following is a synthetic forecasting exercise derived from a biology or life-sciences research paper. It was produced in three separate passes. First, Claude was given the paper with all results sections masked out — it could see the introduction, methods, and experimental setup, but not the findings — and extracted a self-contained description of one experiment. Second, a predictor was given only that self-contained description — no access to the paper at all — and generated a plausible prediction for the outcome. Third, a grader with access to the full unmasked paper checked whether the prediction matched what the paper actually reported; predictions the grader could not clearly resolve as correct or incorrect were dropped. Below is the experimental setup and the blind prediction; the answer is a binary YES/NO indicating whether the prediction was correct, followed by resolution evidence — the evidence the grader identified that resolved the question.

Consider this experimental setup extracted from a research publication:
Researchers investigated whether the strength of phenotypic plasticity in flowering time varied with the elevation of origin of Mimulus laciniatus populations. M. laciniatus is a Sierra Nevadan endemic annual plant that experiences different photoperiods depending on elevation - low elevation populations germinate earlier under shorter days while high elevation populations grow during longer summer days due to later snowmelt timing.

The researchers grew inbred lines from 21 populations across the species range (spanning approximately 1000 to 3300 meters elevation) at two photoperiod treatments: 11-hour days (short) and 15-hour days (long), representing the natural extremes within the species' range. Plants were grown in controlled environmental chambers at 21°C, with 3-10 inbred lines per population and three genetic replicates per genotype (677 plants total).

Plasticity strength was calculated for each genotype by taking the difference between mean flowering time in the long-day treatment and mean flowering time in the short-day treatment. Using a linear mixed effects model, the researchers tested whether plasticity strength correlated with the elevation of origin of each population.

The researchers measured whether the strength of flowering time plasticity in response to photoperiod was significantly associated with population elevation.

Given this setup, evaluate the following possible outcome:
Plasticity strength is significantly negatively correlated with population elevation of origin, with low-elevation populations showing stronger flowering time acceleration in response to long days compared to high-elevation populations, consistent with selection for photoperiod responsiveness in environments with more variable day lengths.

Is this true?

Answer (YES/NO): NO